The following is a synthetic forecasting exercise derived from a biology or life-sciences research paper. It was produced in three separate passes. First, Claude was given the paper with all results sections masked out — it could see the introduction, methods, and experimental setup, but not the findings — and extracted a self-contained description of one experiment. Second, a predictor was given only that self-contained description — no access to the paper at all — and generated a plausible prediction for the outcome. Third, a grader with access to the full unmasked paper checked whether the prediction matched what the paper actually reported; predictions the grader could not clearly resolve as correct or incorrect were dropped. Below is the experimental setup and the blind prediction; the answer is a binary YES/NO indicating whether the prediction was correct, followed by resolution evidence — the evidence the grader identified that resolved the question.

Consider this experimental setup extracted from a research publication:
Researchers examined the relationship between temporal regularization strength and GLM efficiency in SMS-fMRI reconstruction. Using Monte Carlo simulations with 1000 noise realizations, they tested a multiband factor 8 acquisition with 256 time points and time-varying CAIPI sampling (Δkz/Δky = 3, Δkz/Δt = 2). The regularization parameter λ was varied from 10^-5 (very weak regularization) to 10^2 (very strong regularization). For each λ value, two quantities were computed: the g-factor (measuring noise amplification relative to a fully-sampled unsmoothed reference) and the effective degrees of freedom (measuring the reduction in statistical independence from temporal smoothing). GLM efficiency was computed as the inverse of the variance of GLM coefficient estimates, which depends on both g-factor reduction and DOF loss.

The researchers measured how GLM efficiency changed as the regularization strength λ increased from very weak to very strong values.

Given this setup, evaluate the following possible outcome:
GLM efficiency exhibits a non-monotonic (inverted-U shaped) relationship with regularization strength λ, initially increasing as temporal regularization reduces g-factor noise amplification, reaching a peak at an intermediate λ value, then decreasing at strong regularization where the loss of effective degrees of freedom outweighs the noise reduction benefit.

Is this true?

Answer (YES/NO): YES